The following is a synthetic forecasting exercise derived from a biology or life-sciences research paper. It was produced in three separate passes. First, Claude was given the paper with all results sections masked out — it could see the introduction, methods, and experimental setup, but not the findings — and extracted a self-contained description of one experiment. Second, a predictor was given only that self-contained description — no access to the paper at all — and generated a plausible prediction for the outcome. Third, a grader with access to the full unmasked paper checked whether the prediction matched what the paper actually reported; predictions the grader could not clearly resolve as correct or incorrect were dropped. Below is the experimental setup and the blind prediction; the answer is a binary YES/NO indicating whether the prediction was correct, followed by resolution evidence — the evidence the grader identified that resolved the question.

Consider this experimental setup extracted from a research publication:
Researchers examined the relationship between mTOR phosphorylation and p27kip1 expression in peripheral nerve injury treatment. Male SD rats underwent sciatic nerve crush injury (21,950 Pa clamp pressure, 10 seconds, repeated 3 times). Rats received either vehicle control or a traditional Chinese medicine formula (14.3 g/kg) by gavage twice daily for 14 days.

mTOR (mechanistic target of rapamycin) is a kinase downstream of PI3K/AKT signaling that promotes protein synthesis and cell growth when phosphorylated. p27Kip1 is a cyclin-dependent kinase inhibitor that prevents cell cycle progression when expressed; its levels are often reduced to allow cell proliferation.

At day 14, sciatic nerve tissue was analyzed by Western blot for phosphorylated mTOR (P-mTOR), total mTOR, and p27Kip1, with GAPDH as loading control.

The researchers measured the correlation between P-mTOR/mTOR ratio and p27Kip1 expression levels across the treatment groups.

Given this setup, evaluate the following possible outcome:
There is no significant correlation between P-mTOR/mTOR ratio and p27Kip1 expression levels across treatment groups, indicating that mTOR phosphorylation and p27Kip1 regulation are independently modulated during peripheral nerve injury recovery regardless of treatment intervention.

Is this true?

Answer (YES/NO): NO